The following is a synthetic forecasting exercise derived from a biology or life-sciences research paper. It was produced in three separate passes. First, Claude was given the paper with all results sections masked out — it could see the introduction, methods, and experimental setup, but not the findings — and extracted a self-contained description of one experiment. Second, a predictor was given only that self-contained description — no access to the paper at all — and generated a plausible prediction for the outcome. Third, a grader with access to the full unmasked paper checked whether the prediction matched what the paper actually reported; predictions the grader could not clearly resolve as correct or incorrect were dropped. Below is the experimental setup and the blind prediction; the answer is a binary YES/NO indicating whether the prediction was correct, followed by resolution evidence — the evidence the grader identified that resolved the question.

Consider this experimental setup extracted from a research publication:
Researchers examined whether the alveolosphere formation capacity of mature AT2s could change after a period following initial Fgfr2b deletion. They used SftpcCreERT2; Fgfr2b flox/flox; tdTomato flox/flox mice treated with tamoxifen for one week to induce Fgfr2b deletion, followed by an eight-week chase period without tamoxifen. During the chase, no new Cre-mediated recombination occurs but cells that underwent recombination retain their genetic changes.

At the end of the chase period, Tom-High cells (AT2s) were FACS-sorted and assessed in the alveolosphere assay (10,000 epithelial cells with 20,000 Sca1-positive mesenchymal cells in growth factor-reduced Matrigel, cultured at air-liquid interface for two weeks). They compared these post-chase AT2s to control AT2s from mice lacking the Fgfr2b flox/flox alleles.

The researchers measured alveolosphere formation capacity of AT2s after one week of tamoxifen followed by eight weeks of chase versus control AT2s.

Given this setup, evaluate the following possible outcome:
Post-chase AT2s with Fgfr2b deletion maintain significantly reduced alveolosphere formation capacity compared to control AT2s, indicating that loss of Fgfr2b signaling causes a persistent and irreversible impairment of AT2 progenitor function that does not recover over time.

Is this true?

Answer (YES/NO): NO